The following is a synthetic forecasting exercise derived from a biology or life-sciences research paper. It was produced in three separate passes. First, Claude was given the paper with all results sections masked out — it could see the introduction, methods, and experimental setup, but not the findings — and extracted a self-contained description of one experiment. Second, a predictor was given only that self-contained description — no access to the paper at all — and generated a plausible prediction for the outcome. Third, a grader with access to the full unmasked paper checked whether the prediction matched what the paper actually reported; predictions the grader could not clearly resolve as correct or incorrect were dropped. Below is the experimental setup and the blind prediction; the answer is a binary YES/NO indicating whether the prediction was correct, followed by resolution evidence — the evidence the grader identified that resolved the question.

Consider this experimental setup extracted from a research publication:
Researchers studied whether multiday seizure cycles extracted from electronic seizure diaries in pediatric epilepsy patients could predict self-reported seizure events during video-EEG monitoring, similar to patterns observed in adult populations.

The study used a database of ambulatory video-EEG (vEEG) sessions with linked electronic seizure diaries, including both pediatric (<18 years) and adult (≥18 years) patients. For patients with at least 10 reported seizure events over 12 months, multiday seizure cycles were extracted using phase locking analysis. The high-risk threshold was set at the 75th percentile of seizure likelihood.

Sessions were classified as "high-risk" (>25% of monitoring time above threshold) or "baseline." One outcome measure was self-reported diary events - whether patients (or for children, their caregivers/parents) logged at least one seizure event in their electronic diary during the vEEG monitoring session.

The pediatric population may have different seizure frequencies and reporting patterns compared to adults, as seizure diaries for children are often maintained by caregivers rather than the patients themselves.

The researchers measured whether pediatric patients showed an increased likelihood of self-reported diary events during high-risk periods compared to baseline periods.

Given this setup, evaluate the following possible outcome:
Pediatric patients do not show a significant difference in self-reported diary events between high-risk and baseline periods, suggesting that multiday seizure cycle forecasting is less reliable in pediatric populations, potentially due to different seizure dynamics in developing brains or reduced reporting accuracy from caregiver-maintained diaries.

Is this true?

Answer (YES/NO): YES